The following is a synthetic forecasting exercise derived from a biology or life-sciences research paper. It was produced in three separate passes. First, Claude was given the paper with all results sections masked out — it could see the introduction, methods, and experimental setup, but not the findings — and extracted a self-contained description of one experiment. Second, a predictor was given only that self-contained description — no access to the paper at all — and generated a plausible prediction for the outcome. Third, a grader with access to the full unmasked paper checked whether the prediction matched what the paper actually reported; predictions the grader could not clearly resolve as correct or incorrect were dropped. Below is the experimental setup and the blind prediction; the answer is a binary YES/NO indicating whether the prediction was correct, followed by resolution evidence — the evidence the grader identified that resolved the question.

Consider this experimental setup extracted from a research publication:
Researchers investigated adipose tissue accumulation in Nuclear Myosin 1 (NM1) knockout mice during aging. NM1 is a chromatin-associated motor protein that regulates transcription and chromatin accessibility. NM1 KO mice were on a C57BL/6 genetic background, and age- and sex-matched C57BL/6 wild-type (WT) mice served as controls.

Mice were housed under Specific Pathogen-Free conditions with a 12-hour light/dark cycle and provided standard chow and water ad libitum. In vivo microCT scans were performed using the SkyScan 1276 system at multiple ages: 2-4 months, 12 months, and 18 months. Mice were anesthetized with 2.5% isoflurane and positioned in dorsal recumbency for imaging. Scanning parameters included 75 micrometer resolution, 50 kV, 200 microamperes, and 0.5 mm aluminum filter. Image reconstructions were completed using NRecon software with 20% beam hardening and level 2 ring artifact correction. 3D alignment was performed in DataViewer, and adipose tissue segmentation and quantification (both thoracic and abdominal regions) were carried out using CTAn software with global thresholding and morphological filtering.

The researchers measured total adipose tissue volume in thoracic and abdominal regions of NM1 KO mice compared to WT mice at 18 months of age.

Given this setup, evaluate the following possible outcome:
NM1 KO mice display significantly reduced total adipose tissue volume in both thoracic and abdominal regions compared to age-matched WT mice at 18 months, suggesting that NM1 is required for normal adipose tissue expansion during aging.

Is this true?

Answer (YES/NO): NO